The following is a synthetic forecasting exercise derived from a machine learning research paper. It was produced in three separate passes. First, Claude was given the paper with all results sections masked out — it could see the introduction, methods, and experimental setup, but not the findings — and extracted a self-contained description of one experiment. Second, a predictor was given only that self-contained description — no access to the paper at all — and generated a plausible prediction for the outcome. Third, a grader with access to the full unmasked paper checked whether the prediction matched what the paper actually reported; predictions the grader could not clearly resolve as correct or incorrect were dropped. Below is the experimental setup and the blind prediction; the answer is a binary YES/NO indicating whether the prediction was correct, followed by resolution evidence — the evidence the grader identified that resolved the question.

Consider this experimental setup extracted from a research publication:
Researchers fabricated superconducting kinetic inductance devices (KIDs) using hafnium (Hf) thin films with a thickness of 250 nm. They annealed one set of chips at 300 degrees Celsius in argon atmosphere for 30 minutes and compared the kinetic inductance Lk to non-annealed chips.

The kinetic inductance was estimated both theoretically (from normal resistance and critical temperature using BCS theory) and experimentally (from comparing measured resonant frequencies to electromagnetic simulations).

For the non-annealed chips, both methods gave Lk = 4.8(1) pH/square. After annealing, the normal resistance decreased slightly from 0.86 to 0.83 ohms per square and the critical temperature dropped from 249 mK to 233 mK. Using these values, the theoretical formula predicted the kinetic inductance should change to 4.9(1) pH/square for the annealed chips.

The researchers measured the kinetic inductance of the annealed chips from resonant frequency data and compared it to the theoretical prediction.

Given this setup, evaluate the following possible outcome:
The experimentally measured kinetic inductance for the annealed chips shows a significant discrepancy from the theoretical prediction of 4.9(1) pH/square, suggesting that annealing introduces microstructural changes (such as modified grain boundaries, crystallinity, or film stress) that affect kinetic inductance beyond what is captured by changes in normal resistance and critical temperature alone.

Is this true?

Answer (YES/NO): YES